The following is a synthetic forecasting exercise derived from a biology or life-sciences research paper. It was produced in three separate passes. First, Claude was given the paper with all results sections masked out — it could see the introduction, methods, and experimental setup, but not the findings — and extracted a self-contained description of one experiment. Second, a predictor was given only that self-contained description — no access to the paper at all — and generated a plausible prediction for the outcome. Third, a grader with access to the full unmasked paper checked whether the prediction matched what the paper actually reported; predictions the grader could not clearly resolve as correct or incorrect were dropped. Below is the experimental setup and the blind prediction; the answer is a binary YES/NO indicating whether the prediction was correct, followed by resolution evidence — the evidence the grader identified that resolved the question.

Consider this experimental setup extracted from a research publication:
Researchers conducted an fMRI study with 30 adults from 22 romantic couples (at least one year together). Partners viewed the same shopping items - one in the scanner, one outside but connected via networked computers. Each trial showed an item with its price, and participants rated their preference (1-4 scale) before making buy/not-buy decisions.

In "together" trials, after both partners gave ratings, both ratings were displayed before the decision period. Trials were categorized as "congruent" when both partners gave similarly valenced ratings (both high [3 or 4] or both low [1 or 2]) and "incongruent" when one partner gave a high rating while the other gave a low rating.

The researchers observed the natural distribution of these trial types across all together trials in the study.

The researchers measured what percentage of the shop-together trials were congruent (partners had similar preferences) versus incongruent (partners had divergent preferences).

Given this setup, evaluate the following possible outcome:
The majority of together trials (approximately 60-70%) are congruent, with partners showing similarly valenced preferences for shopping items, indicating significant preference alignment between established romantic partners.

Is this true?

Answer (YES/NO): YES